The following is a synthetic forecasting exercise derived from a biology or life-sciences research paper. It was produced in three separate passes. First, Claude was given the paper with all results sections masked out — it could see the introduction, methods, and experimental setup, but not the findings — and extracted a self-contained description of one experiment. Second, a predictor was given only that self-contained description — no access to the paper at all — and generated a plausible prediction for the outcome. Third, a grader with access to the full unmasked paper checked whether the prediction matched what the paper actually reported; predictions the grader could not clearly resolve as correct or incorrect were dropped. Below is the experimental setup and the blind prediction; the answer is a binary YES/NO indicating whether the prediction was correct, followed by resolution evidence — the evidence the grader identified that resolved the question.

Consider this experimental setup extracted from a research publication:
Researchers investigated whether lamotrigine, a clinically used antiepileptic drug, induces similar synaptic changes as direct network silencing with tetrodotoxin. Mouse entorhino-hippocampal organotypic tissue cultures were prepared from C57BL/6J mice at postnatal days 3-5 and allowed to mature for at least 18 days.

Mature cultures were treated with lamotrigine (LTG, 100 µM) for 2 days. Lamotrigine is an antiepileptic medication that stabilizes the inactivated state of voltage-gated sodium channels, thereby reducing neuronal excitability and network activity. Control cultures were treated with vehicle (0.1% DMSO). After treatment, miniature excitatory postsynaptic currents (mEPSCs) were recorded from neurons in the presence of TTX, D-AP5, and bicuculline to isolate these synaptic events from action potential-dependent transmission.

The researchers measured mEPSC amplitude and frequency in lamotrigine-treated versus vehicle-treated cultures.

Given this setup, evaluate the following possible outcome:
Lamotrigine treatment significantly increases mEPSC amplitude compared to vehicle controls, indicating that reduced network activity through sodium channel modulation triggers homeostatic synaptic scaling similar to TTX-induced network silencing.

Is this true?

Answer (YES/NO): NO